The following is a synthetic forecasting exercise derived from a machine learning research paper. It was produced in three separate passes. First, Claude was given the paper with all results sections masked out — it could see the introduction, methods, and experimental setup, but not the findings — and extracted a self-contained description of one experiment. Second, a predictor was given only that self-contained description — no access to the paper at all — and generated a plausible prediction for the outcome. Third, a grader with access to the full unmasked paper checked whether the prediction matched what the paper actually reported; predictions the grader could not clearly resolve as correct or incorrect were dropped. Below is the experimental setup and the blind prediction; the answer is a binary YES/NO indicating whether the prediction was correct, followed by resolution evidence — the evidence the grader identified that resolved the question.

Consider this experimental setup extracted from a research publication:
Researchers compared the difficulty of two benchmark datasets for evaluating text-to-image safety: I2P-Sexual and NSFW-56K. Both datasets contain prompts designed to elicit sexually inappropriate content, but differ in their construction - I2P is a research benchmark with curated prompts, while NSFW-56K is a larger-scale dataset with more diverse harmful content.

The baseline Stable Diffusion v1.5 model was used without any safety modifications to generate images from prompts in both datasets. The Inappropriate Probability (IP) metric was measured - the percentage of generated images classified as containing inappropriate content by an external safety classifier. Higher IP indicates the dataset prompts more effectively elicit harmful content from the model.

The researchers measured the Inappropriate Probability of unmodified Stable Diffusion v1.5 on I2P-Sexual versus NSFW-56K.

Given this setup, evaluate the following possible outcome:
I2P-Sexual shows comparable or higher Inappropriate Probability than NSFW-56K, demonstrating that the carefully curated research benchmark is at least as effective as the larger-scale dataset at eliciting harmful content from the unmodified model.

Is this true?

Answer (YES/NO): NO